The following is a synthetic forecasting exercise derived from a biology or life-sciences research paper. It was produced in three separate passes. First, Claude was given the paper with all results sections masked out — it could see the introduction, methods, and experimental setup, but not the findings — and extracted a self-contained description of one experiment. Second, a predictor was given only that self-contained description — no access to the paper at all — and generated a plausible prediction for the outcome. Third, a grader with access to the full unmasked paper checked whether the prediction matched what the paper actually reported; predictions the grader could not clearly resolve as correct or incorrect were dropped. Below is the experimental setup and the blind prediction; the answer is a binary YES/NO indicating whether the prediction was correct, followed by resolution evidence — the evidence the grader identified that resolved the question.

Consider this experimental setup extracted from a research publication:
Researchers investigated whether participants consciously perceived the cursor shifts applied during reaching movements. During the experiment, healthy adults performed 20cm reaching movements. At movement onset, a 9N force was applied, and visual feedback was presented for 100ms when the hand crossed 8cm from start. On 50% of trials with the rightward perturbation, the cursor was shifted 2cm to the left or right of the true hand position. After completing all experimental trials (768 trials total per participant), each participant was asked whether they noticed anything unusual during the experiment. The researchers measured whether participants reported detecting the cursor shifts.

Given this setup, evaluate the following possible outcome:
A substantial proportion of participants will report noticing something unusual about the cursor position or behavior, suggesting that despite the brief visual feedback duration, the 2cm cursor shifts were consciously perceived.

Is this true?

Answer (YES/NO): NO